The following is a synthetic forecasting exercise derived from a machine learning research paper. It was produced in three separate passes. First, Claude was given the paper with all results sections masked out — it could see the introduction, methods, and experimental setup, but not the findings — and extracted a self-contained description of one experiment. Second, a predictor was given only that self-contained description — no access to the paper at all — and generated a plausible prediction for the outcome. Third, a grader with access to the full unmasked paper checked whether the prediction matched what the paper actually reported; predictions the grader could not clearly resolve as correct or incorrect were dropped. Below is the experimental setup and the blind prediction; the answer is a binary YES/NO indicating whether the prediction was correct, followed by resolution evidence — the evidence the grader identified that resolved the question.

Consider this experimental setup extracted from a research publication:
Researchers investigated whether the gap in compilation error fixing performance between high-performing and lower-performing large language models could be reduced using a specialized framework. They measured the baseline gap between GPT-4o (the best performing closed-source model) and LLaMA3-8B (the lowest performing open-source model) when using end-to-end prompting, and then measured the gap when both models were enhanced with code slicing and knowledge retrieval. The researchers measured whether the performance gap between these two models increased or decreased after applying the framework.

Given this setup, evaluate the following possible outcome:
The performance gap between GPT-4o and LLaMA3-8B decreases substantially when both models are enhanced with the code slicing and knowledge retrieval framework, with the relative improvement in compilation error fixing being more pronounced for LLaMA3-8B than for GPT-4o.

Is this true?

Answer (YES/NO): YES